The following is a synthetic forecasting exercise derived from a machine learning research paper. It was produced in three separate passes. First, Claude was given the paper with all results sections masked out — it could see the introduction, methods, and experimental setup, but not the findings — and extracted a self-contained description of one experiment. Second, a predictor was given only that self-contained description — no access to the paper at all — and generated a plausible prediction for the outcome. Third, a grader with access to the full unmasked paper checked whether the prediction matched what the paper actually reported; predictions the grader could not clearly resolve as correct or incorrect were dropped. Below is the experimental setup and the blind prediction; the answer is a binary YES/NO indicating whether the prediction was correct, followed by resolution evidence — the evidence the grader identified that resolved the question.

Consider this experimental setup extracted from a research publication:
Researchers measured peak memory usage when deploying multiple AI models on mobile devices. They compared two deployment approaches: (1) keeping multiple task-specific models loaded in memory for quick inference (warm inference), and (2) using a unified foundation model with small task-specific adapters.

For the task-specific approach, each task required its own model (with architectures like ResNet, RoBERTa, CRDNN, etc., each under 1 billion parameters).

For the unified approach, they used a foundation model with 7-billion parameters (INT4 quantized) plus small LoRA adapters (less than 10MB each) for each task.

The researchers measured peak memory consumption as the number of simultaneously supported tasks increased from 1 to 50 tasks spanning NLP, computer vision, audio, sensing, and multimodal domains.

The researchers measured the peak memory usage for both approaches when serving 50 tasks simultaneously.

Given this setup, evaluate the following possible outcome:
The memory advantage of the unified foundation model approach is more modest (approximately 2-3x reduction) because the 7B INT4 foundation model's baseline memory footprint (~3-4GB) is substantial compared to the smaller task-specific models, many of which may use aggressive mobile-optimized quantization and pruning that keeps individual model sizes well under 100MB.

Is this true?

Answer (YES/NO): NO